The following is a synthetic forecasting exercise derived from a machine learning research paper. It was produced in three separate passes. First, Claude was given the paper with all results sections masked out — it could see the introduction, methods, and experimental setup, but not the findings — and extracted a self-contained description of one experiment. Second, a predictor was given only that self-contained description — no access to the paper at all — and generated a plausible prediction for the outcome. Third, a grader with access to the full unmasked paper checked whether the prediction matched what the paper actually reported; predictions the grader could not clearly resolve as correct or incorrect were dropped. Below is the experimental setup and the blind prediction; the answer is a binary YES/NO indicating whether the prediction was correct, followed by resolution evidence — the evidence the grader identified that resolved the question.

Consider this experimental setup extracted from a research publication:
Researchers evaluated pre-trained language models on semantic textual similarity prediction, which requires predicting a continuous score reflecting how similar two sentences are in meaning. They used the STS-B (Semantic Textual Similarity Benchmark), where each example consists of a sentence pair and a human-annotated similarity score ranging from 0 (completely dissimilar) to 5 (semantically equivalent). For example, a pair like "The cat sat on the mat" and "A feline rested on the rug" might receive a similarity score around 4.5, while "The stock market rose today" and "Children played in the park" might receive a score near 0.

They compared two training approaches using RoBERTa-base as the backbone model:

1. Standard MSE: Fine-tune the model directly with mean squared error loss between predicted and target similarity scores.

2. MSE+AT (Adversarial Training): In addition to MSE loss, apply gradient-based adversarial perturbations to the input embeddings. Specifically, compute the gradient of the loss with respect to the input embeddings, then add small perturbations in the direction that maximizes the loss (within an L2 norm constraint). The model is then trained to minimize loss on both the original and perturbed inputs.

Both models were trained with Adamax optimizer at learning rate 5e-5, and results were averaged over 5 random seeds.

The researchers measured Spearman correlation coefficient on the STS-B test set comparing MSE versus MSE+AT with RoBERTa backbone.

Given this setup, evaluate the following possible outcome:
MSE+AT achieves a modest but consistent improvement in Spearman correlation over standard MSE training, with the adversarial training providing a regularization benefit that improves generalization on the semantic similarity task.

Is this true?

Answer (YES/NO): NO